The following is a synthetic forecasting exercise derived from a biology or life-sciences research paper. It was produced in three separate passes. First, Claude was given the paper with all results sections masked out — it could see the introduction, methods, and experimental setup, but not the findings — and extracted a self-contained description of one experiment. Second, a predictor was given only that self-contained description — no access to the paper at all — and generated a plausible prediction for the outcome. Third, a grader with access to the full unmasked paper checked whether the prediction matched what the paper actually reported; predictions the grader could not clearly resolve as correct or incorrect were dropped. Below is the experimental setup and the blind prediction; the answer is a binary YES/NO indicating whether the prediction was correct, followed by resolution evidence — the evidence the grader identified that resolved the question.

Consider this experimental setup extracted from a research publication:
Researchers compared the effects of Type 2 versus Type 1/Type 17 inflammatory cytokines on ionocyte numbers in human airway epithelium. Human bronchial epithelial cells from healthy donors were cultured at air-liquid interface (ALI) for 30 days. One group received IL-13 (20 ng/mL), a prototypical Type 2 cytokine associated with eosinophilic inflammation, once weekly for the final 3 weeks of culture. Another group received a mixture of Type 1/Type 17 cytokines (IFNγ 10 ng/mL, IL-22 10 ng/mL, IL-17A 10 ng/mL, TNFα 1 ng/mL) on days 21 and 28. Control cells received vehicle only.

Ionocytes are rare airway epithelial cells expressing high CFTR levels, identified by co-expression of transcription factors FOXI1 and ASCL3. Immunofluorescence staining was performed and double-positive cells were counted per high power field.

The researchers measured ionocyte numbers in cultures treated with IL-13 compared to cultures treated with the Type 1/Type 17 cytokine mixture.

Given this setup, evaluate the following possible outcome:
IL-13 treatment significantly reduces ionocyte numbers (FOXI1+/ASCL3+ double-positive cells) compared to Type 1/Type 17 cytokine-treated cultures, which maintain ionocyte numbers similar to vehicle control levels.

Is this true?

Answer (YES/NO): NO